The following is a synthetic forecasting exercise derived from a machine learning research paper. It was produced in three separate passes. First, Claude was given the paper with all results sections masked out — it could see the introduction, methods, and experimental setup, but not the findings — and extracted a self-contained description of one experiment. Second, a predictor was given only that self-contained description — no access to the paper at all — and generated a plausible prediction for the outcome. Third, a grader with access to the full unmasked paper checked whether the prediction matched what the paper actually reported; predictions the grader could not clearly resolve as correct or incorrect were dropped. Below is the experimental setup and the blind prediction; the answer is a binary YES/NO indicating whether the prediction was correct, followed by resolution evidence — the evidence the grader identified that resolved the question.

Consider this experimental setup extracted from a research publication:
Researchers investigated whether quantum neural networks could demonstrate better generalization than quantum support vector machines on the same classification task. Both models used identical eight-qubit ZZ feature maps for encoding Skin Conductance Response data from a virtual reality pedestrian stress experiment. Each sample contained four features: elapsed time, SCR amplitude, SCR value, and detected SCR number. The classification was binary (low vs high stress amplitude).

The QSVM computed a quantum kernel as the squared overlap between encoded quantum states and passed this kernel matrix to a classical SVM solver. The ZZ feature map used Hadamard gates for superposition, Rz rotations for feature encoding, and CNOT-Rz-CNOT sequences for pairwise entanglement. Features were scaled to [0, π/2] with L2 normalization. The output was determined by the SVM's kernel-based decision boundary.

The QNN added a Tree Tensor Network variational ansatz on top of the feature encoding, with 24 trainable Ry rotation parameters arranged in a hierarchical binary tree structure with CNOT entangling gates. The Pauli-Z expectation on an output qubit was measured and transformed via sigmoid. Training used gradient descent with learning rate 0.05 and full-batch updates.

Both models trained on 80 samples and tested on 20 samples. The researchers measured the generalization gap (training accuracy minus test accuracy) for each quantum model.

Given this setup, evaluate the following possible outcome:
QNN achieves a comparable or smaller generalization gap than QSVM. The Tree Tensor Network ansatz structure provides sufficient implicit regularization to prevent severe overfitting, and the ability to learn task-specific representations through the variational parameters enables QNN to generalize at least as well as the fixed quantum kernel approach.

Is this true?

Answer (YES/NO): YES